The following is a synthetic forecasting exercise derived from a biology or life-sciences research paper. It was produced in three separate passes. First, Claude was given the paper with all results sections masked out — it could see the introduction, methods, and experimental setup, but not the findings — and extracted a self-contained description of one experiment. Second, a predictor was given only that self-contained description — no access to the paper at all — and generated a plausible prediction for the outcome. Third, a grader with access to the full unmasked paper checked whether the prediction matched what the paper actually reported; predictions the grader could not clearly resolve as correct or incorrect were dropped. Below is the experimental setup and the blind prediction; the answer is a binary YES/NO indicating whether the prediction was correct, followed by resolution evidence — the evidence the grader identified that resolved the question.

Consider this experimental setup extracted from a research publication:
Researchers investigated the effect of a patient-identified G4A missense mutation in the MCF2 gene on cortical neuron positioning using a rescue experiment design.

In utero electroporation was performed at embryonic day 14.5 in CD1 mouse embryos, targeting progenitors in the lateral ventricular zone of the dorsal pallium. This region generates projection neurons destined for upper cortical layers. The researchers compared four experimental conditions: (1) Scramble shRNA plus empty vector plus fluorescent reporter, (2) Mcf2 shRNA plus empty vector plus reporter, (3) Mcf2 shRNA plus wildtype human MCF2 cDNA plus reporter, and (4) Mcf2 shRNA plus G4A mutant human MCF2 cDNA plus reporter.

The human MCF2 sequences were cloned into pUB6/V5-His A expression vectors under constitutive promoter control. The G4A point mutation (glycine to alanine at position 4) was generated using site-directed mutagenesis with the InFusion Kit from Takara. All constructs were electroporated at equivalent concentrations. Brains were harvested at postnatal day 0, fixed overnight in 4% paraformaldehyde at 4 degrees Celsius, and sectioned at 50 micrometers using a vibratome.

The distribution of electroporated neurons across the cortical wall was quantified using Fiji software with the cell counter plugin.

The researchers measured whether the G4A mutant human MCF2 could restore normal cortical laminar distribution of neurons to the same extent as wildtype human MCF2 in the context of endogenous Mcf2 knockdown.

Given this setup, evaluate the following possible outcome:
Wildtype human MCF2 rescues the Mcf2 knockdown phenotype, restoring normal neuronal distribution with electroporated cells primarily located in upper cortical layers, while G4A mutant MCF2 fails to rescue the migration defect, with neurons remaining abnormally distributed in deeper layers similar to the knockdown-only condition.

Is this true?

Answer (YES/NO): YES